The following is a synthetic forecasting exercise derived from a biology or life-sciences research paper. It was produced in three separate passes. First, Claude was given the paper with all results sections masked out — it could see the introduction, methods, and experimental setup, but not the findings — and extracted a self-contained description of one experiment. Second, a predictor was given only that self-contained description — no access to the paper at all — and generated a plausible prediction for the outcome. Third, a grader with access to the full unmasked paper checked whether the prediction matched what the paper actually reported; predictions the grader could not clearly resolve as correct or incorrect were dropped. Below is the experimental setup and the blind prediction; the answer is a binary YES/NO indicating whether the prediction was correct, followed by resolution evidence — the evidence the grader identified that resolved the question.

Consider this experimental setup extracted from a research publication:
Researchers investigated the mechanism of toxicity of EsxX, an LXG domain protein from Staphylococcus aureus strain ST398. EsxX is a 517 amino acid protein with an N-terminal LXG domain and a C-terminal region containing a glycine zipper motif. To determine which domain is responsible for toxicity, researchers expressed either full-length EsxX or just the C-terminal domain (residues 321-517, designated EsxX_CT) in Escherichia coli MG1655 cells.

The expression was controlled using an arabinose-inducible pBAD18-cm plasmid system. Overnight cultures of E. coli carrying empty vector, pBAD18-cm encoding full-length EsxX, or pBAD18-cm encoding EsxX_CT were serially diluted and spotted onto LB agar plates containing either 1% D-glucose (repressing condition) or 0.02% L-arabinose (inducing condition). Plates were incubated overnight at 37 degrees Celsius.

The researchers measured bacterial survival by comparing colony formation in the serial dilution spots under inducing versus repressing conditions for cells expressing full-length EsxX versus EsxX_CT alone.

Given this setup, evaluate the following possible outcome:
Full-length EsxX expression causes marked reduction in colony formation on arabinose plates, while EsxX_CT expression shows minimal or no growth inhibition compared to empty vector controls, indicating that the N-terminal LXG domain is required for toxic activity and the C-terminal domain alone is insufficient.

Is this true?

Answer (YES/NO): NO